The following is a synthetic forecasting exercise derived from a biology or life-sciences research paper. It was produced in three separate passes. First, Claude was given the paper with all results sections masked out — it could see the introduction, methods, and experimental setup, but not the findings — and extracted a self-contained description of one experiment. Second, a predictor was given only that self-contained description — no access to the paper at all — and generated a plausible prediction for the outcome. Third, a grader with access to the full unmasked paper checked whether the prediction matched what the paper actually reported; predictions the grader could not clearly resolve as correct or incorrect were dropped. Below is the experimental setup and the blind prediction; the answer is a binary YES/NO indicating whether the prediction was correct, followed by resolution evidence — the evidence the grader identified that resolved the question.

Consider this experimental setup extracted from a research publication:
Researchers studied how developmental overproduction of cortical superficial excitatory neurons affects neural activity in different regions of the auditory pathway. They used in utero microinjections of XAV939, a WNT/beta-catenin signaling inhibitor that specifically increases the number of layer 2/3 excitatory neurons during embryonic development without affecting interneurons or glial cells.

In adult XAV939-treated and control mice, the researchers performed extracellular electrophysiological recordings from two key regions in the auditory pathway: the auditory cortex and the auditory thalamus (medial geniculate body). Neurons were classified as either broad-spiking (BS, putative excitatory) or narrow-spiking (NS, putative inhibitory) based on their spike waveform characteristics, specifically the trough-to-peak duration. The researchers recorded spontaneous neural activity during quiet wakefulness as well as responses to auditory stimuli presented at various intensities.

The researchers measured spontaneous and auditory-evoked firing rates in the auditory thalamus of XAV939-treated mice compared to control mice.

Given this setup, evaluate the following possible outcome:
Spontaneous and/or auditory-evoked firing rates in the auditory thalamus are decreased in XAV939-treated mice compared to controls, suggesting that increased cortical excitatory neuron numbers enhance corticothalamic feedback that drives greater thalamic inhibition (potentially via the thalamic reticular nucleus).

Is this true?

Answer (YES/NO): NO